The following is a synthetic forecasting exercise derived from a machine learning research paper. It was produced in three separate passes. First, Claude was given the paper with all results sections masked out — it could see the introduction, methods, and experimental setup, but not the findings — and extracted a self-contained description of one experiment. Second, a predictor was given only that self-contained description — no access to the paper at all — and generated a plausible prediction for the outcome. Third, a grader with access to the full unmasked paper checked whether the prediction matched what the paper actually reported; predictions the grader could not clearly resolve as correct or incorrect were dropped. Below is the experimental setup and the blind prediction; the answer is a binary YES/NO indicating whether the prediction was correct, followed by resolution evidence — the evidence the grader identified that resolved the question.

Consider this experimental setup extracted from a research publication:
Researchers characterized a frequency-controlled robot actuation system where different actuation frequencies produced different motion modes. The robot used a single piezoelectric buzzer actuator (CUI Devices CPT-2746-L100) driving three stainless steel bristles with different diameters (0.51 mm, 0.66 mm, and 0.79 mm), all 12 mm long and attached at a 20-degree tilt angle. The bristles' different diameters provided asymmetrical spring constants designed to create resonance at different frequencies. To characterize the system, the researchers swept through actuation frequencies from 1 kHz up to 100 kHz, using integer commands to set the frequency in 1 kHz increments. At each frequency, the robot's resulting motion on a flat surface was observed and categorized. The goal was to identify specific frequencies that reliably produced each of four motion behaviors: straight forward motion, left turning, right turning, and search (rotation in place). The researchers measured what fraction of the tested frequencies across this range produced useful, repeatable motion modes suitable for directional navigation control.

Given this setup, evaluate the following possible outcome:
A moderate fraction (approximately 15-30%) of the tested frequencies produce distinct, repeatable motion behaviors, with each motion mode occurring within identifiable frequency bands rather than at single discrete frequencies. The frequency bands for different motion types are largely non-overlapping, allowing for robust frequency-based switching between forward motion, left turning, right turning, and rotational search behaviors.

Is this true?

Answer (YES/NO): YES